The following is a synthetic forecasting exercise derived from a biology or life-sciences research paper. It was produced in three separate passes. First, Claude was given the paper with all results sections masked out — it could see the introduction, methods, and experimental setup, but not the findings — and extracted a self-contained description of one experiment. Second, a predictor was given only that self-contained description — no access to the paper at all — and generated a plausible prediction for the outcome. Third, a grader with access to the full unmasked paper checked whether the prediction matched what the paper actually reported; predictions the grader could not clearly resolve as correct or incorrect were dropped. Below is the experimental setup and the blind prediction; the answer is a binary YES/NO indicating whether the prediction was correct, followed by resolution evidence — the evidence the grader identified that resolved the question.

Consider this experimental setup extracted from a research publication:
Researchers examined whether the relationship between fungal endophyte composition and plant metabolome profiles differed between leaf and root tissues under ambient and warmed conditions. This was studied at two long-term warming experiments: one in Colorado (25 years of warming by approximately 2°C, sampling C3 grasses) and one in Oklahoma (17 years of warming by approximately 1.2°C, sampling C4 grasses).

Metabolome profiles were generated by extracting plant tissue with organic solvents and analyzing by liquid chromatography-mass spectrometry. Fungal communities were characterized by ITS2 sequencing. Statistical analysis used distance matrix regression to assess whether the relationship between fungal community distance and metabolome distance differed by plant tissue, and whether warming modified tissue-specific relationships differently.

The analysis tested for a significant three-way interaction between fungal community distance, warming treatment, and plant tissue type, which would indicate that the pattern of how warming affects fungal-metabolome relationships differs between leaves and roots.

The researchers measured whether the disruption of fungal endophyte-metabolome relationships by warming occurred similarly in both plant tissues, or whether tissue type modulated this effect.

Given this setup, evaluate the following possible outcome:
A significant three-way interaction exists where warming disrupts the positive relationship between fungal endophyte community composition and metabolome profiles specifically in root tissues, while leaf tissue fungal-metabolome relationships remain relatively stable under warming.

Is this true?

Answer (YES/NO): NO